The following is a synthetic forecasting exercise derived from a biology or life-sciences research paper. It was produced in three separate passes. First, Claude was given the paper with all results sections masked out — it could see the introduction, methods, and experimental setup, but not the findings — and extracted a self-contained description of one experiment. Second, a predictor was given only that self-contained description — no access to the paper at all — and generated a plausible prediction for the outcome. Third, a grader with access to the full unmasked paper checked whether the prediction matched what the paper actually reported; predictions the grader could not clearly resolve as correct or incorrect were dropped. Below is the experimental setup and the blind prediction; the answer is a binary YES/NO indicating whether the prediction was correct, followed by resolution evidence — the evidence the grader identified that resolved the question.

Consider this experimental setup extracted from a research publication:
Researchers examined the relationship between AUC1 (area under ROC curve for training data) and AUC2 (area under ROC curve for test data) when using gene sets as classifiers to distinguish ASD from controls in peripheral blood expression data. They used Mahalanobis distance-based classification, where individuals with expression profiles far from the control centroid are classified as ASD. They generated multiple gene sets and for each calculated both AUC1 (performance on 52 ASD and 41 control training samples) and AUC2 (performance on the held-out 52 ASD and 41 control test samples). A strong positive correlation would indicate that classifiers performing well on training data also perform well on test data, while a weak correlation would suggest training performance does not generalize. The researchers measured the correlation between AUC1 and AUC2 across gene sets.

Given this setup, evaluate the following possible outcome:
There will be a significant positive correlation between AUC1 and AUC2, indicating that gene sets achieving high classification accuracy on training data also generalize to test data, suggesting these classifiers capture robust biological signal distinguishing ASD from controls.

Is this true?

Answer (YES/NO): NO